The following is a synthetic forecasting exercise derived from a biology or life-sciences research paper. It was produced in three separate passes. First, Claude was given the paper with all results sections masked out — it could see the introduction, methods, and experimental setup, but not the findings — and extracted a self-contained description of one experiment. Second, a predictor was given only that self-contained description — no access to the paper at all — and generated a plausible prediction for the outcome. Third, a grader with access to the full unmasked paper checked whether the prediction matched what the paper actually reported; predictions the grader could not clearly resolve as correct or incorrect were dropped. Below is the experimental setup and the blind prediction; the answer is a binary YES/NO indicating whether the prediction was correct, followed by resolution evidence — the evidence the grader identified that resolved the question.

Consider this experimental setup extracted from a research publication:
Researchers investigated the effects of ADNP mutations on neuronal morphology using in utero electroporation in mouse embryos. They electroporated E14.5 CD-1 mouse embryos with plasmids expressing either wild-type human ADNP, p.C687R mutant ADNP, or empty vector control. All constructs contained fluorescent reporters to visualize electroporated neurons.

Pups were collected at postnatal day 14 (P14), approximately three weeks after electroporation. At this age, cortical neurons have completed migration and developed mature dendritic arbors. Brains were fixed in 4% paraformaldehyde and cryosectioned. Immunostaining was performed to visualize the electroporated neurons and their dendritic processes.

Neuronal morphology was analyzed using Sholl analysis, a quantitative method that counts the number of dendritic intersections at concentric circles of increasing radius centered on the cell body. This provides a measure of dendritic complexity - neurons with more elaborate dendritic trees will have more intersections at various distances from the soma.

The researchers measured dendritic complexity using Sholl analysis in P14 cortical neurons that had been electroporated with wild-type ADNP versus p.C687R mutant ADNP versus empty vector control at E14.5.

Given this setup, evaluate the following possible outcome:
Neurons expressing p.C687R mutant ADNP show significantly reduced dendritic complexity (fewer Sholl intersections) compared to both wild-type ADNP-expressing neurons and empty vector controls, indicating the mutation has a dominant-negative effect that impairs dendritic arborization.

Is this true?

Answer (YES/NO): NO